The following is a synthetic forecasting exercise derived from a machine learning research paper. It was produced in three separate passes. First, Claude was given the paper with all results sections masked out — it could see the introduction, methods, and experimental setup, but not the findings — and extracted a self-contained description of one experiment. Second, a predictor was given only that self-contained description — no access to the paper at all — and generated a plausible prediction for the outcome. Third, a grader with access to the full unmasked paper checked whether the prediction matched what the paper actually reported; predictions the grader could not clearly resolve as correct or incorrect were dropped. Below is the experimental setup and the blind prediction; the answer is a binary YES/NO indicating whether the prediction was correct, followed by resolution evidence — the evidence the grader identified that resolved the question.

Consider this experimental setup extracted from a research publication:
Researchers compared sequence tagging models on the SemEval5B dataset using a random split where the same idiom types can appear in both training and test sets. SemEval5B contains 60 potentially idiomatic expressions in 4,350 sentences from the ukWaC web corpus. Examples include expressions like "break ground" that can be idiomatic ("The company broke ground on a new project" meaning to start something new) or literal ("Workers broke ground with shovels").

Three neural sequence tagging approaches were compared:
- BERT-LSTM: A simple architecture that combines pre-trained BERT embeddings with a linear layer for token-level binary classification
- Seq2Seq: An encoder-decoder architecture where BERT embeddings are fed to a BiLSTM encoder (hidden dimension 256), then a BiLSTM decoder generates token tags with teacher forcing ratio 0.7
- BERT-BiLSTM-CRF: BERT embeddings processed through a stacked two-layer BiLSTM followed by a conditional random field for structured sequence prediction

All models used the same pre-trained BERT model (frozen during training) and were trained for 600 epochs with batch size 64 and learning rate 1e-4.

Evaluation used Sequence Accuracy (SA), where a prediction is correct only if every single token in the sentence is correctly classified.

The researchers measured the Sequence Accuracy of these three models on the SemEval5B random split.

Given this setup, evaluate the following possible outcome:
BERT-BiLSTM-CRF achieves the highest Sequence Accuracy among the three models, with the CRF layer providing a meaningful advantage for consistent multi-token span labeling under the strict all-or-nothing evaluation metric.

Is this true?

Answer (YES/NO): NO